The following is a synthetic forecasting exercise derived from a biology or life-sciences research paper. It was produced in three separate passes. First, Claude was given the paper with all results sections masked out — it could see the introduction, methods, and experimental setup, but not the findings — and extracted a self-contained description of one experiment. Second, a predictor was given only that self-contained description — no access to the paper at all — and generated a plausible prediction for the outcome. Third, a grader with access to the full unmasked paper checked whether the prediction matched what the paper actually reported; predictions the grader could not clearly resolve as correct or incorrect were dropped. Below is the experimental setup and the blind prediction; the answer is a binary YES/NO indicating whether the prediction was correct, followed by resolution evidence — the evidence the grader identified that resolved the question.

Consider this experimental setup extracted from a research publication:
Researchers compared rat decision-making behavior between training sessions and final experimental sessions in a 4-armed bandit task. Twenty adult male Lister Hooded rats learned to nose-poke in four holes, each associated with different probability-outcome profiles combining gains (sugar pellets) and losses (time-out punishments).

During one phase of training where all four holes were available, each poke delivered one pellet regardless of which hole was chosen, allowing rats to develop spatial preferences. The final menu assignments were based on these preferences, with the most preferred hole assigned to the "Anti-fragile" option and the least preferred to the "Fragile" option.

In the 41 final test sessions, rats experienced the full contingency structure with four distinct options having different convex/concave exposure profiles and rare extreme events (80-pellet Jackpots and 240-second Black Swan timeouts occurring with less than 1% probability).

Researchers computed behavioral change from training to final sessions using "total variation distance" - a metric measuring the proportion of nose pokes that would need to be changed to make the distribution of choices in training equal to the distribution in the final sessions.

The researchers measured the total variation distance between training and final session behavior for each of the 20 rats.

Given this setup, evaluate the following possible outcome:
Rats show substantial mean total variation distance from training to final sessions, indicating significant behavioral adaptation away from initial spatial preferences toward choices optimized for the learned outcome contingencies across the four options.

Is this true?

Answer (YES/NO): YES